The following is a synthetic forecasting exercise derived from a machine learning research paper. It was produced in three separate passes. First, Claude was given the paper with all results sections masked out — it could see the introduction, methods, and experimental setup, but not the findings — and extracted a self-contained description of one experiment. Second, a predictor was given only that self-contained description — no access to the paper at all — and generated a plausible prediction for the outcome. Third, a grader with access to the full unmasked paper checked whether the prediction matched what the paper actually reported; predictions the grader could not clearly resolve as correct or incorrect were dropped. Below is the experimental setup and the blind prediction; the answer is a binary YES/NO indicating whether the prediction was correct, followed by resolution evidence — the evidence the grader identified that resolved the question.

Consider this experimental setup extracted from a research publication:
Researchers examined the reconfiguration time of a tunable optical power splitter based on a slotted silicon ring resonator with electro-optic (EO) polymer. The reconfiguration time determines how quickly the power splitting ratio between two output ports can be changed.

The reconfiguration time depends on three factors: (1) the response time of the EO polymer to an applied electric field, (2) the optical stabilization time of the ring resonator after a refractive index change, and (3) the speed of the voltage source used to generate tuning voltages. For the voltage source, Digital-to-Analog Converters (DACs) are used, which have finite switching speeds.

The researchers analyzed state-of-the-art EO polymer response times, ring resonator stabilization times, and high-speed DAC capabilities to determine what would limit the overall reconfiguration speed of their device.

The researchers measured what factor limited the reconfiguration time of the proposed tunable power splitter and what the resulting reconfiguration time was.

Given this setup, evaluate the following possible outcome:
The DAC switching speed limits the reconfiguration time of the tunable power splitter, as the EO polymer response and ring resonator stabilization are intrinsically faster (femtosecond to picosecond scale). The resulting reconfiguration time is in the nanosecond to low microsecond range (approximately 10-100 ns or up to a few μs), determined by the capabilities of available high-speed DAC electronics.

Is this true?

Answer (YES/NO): NO